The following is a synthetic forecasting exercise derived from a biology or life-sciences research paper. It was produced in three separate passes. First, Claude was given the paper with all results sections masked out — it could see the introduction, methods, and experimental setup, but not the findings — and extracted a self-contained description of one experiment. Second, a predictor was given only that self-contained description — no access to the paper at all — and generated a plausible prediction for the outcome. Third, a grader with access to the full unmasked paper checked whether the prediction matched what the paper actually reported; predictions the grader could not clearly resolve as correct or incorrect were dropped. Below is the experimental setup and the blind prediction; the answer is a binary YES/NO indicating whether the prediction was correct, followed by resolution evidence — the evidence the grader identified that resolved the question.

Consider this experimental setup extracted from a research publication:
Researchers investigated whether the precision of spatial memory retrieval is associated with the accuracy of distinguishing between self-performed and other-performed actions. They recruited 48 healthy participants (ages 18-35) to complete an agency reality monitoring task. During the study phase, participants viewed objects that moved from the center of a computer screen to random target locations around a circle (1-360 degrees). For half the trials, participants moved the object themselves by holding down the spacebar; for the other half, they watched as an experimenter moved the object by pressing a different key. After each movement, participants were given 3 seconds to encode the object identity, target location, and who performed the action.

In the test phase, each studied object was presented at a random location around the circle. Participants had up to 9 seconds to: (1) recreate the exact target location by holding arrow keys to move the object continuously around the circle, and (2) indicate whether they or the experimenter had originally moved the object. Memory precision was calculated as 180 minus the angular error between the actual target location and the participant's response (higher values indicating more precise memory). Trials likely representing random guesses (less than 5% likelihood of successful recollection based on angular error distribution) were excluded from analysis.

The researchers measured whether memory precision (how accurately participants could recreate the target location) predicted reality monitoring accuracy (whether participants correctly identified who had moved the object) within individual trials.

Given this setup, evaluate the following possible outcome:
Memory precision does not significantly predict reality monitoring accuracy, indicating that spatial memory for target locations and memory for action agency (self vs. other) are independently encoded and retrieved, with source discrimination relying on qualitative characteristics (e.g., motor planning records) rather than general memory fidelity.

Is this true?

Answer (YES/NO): NO